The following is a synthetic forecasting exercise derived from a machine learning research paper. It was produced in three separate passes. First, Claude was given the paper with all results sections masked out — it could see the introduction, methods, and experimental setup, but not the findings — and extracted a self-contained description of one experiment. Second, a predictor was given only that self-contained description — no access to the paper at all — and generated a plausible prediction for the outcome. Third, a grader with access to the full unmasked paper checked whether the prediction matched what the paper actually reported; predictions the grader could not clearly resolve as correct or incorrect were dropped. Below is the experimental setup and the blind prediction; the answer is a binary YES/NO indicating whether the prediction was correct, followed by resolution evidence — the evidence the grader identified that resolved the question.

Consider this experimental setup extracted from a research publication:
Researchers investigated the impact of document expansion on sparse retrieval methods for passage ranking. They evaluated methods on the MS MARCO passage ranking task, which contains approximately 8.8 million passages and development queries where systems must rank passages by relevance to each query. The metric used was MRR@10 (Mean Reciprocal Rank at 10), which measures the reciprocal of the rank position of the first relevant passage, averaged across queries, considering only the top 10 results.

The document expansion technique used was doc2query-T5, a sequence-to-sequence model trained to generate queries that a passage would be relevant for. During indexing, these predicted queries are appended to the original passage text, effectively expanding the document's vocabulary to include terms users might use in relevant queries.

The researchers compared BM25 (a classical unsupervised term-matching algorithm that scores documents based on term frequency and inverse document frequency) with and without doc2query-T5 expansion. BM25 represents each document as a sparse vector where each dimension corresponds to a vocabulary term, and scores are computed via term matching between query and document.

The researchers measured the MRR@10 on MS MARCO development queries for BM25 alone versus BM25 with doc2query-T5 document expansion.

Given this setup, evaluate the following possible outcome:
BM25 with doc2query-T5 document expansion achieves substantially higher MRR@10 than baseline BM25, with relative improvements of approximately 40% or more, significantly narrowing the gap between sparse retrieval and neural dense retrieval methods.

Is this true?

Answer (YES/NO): YES